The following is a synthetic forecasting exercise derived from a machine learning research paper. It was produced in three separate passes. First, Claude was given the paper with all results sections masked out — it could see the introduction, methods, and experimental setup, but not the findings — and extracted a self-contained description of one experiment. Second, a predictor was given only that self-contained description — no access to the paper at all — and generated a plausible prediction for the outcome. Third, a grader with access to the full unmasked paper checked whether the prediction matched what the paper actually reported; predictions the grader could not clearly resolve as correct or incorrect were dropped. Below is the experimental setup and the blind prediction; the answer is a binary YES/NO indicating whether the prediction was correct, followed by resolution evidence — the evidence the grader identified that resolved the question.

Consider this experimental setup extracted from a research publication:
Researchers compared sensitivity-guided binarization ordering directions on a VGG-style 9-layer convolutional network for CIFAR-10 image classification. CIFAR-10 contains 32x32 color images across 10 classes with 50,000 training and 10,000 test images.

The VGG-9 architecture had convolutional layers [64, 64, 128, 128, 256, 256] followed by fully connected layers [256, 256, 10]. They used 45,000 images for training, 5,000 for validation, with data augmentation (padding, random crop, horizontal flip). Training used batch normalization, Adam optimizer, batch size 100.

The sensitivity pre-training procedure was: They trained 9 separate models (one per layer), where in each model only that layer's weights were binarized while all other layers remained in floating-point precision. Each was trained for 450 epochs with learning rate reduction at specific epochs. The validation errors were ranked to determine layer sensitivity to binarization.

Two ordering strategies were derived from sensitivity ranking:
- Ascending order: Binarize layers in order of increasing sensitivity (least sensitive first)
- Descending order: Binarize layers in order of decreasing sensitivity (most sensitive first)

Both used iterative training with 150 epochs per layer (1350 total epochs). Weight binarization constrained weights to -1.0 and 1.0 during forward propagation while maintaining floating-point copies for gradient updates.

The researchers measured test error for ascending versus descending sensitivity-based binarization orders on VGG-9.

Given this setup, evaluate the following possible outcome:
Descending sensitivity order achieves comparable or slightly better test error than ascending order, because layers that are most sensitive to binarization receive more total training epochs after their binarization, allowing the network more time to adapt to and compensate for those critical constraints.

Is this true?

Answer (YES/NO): NO